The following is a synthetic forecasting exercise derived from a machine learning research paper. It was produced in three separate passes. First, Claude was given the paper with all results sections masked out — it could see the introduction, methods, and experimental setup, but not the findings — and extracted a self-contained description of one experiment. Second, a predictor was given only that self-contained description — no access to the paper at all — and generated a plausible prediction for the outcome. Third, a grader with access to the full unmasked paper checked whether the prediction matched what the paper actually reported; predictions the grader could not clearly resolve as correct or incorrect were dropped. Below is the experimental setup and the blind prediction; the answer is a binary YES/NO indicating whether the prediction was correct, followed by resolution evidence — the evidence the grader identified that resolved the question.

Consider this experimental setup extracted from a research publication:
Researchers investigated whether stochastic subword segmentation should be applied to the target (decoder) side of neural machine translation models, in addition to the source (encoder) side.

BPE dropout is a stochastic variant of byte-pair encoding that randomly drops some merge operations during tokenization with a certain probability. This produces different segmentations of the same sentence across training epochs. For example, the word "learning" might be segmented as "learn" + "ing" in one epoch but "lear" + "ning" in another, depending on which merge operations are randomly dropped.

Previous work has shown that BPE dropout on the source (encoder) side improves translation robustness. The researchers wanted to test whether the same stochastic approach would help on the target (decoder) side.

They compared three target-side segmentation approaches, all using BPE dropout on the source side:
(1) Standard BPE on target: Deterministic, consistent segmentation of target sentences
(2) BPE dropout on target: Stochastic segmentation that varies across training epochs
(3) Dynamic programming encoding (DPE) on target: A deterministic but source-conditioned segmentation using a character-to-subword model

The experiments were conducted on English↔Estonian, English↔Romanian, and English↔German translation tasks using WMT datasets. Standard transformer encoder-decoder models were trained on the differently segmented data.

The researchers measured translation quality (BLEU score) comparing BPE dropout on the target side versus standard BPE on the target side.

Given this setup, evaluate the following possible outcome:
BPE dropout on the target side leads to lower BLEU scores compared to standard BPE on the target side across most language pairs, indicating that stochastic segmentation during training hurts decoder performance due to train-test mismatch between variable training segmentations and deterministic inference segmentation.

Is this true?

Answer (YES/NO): NO